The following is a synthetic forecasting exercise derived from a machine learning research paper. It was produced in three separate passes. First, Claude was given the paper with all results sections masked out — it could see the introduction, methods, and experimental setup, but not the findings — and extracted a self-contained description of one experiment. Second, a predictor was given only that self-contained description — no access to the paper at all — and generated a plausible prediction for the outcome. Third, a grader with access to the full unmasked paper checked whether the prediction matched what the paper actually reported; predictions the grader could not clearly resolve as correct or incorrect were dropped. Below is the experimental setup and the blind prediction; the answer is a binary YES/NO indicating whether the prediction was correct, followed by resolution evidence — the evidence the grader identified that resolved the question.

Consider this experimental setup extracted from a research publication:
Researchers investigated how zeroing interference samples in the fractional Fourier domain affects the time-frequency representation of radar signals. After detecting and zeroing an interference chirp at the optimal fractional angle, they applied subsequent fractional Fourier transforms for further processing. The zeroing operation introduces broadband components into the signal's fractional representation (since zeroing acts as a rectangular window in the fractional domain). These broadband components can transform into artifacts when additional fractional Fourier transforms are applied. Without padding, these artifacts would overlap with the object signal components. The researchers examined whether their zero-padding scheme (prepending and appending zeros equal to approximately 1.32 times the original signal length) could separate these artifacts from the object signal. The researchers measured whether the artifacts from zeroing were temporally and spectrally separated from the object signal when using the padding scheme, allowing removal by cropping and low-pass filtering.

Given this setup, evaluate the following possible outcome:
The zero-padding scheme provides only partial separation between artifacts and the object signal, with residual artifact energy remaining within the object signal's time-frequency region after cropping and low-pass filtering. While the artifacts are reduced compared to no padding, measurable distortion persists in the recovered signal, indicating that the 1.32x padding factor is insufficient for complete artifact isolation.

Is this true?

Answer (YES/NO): NO